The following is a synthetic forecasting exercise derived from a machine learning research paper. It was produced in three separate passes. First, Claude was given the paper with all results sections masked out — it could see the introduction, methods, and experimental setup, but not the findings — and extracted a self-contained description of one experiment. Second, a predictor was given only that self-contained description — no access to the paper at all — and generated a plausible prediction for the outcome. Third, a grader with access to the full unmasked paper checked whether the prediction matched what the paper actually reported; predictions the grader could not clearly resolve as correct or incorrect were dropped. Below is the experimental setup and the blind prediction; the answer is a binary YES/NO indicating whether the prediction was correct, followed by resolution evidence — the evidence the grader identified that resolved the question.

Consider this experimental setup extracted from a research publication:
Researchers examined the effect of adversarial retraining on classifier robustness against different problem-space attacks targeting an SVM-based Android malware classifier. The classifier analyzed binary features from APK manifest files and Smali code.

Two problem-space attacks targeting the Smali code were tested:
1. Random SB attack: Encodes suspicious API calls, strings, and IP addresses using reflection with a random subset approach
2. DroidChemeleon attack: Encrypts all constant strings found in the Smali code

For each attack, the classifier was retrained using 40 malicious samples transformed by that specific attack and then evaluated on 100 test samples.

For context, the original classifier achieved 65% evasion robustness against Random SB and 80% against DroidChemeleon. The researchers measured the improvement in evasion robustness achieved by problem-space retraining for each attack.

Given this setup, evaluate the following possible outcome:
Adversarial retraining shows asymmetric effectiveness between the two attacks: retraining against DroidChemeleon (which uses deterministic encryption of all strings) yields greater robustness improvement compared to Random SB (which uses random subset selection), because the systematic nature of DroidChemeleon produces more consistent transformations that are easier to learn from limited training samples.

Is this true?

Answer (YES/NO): NO